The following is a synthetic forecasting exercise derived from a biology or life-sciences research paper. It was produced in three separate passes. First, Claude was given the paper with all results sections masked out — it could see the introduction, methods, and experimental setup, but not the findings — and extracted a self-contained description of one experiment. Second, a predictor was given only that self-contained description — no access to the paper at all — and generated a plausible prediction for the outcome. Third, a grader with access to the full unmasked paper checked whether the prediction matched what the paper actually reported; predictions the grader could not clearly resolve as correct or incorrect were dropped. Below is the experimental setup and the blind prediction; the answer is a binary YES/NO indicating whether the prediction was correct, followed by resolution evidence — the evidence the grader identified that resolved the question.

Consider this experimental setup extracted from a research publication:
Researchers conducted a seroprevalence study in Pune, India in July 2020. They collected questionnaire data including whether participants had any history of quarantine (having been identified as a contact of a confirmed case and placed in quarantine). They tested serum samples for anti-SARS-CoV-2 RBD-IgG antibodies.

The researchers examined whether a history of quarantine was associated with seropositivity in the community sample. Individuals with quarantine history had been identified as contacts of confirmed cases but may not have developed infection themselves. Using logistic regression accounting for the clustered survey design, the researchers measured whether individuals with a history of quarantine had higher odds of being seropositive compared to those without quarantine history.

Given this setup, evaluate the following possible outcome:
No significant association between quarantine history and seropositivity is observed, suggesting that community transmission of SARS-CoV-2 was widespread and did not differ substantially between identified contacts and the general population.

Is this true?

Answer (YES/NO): YES